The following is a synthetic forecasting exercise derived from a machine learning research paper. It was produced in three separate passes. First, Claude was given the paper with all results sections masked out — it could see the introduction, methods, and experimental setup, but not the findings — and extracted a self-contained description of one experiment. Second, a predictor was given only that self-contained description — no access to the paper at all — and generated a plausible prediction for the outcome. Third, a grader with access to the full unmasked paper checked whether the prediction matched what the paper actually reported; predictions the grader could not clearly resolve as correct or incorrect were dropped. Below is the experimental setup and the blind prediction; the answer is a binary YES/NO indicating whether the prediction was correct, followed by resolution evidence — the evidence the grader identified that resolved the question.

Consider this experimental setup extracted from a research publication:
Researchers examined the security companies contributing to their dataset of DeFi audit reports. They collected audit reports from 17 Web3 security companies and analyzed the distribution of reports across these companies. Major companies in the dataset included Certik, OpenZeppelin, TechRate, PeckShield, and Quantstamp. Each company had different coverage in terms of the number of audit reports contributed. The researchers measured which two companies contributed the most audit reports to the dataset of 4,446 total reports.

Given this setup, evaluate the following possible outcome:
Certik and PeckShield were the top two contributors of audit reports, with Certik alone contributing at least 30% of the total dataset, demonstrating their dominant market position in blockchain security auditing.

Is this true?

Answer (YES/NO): NO